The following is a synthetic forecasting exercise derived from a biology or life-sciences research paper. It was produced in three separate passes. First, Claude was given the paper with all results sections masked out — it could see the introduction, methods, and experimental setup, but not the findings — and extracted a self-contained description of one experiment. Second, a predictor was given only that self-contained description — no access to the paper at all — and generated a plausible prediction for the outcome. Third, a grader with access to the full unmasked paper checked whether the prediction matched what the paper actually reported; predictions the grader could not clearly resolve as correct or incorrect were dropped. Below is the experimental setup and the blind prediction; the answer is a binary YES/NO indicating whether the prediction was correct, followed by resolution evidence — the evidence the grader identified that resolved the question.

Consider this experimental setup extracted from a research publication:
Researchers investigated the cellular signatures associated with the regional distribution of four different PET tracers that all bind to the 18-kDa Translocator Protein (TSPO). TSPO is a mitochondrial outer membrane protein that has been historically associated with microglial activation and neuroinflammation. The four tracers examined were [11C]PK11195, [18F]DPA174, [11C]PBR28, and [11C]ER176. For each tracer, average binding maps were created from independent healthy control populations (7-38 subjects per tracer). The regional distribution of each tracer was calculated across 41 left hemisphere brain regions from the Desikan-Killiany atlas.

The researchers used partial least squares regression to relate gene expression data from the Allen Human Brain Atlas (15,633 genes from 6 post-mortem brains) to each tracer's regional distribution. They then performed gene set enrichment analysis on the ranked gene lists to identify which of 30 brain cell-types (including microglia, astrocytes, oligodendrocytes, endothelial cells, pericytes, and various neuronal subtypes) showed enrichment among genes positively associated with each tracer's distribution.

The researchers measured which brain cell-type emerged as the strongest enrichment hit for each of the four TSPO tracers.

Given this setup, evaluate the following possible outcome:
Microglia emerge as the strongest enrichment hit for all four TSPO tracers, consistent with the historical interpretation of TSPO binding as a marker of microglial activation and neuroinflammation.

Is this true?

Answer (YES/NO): NO